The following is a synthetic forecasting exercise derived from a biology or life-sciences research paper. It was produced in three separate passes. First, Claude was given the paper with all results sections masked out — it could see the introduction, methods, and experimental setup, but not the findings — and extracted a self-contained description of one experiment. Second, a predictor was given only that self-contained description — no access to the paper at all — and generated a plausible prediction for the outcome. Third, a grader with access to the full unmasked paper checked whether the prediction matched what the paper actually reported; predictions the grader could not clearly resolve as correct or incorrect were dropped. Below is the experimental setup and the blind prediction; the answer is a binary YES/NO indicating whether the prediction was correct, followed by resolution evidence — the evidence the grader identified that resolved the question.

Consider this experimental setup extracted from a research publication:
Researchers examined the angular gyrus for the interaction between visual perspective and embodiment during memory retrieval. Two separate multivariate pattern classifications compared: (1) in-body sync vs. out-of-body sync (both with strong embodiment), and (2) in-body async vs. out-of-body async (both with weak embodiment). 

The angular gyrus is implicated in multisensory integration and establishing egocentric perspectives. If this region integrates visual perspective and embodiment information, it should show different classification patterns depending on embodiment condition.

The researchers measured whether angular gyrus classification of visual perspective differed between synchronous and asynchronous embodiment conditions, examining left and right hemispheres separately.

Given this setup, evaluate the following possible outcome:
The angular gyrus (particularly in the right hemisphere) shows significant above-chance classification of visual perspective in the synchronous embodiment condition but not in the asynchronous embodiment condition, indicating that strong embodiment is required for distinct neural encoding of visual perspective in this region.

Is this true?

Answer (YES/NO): NO